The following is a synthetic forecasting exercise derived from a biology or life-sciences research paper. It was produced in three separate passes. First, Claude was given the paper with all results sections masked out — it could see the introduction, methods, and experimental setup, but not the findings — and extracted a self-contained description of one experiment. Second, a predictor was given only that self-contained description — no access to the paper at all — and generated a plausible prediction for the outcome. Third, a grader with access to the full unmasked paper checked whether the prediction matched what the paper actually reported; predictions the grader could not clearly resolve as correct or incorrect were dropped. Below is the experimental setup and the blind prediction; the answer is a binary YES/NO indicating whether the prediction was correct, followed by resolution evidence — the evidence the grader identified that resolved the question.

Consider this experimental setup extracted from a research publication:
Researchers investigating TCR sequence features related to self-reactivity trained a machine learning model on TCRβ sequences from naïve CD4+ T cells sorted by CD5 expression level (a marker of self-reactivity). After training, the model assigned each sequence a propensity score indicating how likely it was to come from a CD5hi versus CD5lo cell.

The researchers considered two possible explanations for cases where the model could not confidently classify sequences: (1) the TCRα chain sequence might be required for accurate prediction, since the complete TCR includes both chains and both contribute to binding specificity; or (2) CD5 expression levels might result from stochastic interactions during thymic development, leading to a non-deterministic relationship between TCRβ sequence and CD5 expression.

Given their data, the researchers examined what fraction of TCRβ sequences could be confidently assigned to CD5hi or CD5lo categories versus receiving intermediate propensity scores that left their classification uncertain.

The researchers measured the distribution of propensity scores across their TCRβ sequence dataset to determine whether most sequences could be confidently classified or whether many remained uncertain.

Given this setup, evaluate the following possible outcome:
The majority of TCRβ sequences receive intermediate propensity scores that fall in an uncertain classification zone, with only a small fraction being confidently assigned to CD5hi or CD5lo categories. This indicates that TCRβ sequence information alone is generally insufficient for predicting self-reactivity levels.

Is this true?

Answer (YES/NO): YES